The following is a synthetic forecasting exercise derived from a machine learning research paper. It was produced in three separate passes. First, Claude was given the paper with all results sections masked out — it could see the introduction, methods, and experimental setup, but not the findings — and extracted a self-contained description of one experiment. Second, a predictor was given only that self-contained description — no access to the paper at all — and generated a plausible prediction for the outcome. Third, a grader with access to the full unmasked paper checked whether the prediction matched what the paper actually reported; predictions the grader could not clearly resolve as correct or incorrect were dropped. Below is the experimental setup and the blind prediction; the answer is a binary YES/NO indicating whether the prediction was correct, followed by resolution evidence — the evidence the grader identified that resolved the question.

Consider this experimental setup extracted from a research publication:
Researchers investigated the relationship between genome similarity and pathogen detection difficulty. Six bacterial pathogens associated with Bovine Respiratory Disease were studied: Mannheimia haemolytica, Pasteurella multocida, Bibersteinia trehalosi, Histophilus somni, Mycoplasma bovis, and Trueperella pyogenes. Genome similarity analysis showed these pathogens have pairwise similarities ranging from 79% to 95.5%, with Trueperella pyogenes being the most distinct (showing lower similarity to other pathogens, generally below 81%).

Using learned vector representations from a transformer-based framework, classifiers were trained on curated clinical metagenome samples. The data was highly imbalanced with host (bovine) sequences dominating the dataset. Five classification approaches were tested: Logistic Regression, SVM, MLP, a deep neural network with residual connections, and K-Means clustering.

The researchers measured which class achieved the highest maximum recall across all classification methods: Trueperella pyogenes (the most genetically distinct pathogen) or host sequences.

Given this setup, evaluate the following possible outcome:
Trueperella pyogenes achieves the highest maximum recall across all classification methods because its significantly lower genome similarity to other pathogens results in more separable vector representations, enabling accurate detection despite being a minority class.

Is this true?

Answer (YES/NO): YES